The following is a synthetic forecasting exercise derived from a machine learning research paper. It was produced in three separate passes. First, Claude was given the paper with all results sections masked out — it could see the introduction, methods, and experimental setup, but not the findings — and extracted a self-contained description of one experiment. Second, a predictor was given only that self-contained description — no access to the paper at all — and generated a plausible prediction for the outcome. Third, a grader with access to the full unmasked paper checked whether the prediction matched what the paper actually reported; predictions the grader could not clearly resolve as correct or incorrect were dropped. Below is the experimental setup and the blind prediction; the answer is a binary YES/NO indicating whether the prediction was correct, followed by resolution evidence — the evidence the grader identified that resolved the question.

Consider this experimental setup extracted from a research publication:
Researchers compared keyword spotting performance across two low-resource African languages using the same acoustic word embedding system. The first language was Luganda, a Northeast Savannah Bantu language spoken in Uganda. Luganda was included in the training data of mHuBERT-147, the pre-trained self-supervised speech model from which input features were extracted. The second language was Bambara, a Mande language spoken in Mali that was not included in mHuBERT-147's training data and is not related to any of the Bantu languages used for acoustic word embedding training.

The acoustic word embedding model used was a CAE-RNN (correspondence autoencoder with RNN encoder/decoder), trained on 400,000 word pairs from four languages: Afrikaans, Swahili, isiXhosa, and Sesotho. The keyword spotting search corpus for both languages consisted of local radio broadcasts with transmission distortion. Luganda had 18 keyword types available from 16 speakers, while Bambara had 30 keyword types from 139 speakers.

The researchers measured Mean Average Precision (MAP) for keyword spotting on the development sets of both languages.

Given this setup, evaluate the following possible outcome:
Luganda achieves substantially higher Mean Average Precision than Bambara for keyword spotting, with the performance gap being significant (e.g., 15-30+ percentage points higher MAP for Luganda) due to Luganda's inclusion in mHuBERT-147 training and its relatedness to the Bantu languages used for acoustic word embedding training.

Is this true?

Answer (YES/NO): NO